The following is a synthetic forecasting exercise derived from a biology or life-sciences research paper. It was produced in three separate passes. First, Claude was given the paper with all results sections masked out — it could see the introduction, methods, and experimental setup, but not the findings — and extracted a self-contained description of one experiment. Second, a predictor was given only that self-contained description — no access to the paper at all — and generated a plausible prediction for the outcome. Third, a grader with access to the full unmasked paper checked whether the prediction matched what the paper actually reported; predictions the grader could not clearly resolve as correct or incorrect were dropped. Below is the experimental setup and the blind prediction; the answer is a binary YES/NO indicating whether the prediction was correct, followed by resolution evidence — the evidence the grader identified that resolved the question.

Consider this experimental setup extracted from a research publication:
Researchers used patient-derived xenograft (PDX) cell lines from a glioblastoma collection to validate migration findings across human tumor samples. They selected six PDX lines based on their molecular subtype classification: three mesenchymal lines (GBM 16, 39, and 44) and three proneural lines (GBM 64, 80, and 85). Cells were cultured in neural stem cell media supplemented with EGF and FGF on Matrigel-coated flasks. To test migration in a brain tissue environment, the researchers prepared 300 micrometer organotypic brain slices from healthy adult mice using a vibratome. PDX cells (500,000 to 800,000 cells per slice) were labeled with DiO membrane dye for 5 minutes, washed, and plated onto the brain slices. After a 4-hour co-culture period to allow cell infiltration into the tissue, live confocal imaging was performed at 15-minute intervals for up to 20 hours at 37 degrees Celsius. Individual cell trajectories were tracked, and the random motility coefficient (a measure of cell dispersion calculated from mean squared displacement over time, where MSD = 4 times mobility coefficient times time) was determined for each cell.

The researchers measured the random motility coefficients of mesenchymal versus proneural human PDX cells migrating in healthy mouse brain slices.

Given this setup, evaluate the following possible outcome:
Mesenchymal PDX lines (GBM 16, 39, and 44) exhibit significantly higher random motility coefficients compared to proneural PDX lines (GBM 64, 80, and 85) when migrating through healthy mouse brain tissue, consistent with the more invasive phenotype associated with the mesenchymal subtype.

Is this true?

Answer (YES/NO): YES